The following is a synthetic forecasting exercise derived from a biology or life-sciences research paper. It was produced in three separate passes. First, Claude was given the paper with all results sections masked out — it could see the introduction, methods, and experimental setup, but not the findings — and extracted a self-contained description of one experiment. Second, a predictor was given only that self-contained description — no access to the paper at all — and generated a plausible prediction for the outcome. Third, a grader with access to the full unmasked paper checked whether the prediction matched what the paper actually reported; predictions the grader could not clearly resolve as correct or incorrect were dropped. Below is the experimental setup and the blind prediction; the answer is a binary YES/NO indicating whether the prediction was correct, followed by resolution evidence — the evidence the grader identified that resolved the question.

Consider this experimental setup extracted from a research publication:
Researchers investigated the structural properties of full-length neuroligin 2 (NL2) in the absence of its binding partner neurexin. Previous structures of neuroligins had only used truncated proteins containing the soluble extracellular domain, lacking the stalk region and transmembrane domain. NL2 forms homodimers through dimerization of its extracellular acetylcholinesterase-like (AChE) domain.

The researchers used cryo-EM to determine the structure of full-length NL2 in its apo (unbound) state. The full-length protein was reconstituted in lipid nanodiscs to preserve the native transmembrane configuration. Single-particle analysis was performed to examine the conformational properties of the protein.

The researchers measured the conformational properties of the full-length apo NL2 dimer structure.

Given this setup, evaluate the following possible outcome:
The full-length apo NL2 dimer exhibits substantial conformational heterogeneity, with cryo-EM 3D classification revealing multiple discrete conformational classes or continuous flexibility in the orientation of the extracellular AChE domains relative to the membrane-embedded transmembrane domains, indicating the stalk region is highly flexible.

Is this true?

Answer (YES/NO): YES